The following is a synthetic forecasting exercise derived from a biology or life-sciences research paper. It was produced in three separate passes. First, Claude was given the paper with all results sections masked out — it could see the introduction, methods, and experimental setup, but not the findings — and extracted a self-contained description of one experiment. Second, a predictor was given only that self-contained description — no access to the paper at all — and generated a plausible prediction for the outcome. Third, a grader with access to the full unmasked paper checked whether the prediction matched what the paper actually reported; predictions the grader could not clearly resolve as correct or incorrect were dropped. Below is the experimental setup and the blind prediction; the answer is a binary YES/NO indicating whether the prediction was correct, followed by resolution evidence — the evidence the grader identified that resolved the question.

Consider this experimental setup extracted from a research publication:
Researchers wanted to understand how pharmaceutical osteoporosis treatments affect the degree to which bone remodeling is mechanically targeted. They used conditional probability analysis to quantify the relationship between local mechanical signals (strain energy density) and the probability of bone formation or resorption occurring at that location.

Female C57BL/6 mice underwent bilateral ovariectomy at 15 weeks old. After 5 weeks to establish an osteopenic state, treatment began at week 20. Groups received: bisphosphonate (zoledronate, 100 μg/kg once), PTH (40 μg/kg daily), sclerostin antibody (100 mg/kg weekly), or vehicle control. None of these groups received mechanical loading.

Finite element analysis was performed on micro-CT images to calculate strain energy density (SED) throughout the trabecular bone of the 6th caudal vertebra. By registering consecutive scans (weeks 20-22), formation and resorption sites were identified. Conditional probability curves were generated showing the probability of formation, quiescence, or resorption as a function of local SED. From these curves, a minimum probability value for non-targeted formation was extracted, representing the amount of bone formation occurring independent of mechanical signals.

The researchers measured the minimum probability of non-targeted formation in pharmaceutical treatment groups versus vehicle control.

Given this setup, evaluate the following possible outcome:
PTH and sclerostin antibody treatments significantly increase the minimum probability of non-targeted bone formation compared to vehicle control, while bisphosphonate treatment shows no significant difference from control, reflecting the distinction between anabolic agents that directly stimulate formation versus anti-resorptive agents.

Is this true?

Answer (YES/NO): NO